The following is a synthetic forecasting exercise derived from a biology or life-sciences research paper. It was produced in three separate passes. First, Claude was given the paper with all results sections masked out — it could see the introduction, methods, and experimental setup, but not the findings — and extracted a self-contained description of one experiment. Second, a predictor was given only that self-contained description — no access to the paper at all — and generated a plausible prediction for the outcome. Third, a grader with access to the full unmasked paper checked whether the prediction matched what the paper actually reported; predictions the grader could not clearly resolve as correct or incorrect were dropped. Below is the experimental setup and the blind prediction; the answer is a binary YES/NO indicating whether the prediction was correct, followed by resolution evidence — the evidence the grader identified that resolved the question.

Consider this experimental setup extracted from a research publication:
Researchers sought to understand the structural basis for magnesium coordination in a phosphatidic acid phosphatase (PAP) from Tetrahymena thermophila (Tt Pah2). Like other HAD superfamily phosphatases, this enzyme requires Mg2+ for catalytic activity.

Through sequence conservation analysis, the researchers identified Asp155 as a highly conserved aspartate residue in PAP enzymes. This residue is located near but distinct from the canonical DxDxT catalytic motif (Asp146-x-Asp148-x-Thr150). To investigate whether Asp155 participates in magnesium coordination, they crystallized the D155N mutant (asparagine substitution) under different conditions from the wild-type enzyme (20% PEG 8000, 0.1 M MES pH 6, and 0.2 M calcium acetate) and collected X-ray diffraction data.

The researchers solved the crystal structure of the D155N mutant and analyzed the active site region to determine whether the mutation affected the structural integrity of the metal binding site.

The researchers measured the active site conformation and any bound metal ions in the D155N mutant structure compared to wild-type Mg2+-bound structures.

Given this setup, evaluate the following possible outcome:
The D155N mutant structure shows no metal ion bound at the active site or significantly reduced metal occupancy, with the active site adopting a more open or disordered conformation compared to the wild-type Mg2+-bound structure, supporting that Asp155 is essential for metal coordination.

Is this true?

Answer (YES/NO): NO